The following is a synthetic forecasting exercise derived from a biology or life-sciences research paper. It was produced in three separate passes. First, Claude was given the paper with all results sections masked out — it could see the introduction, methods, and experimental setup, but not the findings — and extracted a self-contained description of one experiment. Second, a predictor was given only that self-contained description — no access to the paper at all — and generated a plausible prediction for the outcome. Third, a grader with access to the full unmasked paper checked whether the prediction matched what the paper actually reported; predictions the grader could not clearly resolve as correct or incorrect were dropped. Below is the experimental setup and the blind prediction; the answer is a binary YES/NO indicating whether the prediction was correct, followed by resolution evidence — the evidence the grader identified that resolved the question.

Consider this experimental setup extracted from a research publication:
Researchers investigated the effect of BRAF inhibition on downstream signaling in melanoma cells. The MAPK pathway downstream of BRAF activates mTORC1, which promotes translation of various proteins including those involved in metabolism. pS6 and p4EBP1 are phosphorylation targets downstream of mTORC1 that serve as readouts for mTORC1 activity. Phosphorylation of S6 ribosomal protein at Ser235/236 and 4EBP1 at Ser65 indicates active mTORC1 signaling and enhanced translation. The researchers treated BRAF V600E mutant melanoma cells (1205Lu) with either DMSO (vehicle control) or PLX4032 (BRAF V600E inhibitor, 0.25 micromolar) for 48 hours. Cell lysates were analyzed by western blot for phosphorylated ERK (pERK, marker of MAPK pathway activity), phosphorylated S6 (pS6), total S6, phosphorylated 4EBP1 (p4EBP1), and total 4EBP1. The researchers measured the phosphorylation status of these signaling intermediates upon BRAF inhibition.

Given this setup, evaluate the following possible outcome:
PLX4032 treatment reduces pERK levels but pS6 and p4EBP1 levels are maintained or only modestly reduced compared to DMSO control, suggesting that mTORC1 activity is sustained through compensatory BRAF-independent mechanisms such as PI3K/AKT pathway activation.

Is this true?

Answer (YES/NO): NO